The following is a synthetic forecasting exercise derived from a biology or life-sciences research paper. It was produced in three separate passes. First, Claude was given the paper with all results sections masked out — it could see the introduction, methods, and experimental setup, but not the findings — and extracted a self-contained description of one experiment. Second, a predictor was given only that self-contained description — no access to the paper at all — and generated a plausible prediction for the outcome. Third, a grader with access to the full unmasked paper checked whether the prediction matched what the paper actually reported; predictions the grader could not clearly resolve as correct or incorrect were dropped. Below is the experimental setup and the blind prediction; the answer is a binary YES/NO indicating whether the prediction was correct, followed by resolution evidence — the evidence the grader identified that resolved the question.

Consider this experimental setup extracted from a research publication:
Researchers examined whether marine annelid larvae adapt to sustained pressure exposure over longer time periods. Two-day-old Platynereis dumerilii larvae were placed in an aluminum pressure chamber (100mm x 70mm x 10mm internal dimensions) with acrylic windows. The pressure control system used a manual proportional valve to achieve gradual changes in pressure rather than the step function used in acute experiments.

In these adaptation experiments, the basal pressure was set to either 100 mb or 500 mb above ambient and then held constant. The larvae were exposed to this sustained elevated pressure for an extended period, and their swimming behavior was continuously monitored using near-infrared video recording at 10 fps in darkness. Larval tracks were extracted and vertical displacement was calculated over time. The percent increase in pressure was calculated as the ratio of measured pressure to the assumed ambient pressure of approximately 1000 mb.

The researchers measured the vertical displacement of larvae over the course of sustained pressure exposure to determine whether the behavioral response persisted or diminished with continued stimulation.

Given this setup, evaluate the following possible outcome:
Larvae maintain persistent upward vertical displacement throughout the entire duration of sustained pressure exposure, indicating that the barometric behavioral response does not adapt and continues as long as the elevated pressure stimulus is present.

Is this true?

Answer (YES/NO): NO